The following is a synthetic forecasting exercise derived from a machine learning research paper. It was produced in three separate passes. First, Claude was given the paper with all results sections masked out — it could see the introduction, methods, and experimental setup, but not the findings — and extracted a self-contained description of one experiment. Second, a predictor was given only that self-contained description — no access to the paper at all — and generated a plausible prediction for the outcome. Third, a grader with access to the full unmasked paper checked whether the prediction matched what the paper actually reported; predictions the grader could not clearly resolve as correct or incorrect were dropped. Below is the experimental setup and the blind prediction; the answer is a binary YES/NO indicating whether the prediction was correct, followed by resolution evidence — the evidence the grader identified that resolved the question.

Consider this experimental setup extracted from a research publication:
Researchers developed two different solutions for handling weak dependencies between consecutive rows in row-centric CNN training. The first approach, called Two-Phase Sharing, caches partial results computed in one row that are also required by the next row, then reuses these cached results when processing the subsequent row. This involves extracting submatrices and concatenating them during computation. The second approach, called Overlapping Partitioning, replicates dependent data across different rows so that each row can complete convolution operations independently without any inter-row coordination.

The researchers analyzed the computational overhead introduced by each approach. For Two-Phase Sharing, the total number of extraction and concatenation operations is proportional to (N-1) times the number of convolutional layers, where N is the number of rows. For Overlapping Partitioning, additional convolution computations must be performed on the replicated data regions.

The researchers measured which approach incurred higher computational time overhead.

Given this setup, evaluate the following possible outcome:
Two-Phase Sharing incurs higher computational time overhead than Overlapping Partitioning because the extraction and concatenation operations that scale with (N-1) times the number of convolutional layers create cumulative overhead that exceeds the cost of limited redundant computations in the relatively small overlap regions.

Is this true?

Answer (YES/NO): NO